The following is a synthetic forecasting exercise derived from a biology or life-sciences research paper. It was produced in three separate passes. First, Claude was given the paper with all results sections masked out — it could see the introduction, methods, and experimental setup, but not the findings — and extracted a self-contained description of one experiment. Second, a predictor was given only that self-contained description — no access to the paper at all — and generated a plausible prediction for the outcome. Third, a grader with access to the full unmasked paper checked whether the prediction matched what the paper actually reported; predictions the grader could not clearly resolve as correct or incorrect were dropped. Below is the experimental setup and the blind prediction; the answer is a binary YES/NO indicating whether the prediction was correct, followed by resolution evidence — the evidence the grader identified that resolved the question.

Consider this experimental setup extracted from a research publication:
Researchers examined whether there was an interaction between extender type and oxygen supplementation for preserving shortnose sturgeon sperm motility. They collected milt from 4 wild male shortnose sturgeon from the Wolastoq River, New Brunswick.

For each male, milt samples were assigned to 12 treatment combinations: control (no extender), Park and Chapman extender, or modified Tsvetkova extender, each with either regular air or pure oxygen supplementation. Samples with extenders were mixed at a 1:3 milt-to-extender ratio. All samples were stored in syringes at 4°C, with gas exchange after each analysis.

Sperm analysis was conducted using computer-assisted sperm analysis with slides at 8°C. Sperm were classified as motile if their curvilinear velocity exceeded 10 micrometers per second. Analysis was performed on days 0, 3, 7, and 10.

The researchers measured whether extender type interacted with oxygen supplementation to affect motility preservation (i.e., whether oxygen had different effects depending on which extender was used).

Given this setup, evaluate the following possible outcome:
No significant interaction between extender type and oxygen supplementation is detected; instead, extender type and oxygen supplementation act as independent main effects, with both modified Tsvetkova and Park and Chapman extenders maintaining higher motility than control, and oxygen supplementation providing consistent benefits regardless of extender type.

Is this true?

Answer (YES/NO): NO